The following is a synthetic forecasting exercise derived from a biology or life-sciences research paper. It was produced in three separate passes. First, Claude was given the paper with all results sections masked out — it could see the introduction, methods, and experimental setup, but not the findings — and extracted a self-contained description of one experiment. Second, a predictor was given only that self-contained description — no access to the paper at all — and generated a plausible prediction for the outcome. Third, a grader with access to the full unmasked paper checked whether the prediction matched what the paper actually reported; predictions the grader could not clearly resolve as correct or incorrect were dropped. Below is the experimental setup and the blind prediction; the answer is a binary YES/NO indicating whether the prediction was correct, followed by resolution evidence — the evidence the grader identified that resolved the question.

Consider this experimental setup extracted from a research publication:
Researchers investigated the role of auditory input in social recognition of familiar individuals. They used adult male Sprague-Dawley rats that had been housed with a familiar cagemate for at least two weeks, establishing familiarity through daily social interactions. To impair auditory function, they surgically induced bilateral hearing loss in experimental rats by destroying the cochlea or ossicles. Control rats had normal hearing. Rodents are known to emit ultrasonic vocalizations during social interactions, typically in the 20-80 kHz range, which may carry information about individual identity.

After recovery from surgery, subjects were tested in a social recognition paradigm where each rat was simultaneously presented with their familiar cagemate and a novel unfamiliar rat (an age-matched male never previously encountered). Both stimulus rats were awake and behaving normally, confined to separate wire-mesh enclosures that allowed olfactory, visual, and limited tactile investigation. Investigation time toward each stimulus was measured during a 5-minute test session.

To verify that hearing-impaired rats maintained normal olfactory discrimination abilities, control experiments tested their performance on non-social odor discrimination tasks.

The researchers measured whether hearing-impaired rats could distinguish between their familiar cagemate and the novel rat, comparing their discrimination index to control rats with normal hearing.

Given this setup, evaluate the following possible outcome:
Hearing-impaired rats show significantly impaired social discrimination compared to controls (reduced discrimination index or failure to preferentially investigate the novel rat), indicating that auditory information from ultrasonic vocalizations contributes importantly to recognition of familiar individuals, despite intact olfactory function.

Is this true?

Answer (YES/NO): NO